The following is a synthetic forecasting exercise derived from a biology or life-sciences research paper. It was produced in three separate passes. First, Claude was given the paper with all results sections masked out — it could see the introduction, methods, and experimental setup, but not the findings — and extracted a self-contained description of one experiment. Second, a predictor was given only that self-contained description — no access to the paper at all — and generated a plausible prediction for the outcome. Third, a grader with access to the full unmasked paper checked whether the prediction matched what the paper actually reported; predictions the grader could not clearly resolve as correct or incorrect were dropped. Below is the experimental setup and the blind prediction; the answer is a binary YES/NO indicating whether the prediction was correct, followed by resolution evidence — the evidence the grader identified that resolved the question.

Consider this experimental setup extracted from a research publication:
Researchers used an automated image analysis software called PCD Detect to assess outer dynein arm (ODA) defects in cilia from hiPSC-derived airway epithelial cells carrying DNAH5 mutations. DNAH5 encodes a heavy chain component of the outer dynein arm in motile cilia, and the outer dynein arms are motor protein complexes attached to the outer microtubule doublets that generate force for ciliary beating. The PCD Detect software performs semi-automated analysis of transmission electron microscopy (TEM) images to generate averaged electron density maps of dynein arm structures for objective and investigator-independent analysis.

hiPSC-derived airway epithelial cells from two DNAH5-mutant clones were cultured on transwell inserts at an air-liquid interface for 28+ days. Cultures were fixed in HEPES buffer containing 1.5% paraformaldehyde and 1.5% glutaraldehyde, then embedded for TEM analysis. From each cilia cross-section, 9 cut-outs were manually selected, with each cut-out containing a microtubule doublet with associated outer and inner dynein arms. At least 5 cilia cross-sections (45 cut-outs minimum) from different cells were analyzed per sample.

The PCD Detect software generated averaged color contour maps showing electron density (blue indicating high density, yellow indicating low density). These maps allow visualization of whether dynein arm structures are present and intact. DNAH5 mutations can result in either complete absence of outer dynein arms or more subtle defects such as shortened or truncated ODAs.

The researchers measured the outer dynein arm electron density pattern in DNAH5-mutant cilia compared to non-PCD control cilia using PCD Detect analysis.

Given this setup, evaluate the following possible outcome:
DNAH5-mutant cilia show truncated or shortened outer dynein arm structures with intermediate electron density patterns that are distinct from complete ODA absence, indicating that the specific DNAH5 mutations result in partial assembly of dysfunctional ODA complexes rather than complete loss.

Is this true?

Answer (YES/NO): YES